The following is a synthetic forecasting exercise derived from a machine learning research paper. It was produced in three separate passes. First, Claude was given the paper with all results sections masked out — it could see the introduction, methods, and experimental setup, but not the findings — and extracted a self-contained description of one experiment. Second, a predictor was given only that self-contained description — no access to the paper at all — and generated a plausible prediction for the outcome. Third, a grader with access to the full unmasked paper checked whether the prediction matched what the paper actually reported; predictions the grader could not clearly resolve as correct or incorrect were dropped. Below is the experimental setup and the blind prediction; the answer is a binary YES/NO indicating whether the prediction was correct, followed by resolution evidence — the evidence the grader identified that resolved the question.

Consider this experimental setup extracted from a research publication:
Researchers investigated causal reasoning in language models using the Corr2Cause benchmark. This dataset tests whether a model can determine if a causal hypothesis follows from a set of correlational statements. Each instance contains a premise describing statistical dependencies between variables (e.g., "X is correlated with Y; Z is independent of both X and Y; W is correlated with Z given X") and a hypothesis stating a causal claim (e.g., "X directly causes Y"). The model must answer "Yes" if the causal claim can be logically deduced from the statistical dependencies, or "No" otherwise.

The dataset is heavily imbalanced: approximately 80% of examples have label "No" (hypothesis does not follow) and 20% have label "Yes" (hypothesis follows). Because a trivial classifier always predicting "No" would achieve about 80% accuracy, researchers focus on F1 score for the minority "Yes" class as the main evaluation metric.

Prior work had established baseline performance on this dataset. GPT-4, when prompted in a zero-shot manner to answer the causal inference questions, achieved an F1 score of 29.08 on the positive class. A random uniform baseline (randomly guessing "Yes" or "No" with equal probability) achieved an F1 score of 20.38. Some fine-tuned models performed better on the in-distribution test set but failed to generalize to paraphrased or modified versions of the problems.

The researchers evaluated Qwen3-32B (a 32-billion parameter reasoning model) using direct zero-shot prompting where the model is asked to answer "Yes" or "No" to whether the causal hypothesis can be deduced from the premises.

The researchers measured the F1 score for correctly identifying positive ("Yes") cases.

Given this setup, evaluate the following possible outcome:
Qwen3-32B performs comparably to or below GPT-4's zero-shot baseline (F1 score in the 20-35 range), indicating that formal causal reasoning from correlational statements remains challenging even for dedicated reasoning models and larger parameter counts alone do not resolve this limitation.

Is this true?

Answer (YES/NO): YES